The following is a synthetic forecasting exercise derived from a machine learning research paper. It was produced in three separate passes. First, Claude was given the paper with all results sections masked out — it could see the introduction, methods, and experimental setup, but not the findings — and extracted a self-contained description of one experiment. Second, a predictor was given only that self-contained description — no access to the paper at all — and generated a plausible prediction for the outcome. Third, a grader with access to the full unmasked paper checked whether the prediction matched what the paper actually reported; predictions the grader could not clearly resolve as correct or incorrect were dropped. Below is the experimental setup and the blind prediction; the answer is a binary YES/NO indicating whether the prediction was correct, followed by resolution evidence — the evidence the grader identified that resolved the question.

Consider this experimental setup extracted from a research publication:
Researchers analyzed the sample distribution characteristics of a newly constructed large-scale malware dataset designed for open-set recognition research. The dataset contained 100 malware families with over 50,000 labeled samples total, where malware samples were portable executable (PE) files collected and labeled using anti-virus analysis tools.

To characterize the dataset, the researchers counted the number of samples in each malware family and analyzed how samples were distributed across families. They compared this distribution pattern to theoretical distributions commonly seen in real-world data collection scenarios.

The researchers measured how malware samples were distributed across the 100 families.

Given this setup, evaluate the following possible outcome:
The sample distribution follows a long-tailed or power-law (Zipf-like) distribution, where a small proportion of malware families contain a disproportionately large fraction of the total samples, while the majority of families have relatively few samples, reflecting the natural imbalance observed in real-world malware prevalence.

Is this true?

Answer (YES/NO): YES